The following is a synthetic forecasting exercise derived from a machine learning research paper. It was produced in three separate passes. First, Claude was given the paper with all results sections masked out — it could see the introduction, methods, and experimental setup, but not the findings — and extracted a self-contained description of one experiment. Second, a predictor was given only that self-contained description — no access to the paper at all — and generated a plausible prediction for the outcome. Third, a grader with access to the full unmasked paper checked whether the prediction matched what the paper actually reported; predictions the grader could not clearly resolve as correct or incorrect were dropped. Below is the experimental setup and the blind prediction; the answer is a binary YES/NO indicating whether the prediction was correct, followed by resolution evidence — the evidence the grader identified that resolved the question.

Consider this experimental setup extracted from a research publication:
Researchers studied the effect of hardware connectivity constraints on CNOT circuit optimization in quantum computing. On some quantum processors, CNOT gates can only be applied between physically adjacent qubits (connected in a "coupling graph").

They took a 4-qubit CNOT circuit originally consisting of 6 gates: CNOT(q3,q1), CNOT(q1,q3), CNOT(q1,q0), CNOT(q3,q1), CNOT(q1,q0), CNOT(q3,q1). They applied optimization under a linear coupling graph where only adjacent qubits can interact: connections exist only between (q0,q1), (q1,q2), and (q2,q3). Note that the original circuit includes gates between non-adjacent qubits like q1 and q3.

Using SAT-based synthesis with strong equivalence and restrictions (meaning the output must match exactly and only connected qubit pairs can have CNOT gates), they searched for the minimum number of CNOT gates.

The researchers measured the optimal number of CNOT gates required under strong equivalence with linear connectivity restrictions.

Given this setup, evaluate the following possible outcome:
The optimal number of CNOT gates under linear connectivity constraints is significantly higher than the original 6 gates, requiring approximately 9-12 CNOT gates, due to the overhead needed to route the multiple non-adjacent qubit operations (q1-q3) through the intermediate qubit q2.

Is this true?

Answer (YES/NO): NO